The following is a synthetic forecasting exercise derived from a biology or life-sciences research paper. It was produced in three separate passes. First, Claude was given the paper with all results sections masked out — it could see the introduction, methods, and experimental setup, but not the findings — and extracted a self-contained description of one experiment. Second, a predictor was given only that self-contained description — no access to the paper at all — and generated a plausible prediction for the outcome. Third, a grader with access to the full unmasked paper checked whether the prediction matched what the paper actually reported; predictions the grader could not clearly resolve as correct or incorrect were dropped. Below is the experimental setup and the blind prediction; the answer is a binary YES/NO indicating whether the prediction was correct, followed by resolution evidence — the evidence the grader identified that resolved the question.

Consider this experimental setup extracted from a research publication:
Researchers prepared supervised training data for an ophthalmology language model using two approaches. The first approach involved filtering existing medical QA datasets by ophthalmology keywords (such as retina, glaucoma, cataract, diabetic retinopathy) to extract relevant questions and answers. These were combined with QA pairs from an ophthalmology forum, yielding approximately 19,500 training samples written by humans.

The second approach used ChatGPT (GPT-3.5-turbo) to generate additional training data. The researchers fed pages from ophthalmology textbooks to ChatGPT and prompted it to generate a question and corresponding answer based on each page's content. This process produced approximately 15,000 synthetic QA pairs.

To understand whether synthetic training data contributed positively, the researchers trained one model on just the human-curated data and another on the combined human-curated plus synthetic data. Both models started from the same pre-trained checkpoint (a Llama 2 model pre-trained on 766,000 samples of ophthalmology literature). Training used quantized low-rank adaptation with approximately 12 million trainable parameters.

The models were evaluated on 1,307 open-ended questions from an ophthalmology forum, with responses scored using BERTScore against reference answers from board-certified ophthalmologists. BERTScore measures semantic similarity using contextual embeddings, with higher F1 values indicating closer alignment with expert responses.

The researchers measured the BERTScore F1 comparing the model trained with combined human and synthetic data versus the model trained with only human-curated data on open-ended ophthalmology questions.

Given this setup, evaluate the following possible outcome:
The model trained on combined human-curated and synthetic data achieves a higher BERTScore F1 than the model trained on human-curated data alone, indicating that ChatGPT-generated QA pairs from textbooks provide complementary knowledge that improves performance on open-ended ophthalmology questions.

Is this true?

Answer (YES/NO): YES